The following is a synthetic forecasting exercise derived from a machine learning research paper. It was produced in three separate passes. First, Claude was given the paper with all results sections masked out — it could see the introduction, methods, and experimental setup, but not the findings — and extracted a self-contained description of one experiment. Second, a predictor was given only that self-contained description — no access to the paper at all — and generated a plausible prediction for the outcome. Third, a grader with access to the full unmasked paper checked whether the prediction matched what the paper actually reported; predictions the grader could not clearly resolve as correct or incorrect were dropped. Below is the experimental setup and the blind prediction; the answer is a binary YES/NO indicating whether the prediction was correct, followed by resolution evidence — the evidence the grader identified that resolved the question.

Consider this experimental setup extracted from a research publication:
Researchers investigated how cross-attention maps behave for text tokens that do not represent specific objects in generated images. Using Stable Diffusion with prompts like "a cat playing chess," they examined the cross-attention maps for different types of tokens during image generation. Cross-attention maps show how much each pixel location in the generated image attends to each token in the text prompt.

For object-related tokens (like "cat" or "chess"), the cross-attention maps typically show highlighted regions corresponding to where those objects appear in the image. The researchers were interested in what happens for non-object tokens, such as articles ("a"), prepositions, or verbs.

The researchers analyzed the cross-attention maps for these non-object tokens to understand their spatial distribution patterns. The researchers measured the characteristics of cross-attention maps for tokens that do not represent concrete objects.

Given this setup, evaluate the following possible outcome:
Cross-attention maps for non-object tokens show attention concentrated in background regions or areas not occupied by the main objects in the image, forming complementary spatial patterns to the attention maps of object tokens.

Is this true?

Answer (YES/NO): NO